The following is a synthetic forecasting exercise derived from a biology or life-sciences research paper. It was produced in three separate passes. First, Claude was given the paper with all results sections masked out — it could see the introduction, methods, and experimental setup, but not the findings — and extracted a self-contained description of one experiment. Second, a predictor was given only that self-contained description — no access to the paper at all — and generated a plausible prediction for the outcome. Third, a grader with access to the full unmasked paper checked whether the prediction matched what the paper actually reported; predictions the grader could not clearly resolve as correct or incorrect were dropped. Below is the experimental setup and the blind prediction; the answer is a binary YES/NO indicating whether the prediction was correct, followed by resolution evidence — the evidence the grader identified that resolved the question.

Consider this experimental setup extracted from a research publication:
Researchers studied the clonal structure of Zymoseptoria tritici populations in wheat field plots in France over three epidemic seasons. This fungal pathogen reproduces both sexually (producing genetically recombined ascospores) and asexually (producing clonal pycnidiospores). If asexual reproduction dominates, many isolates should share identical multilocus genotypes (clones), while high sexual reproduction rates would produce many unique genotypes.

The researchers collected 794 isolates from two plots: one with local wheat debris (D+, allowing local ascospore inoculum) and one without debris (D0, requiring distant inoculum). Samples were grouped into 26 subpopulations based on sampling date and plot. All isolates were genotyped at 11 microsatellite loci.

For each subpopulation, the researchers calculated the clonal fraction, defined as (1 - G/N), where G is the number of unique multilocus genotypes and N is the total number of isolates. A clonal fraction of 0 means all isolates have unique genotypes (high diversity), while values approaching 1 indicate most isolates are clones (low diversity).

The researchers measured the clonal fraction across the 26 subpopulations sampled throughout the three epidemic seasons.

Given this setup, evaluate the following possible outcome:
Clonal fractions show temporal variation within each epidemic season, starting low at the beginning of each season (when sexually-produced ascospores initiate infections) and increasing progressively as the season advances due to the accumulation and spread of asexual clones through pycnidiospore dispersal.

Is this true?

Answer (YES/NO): NO